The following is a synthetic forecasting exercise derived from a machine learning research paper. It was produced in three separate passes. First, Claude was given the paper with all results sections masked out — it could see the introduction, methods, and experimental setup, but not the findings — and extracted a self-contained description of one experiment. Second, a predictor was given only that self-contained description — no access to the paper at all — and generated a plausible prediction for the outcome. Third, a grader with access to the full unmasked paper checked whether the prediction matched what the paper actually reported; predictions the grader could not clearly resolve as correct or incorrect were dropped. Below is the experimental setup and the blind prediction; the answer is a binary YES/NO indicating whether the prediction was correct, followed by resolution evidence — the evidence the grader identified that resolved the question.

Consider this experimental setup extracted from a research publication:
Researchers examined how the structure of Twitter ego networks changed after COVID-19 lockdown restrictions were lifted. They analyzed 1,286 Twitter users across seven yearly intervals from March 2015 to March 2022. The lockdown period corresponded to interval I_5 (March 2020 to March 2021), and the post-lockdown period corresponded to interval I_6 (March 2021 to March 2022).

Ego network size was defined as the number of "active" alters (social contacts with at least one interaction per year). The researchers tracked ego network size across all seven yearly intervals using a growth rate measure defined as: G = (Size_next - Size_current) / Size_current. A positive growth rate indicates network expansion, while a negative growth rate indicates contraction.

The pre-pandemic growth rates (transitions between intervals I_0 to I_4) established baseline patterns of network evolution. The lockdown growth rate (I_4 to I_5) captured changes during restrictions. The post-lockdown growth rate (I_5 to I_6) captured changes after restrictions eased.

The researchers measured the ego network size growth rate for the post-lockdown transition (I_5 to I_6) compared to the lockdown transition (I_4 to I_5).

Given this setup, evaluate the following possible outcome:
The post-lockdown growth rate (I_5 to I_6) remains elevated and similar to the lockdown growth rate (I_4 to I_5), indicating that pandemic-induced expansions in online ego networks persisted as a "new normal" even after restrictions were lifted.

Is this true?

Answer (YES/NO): NO